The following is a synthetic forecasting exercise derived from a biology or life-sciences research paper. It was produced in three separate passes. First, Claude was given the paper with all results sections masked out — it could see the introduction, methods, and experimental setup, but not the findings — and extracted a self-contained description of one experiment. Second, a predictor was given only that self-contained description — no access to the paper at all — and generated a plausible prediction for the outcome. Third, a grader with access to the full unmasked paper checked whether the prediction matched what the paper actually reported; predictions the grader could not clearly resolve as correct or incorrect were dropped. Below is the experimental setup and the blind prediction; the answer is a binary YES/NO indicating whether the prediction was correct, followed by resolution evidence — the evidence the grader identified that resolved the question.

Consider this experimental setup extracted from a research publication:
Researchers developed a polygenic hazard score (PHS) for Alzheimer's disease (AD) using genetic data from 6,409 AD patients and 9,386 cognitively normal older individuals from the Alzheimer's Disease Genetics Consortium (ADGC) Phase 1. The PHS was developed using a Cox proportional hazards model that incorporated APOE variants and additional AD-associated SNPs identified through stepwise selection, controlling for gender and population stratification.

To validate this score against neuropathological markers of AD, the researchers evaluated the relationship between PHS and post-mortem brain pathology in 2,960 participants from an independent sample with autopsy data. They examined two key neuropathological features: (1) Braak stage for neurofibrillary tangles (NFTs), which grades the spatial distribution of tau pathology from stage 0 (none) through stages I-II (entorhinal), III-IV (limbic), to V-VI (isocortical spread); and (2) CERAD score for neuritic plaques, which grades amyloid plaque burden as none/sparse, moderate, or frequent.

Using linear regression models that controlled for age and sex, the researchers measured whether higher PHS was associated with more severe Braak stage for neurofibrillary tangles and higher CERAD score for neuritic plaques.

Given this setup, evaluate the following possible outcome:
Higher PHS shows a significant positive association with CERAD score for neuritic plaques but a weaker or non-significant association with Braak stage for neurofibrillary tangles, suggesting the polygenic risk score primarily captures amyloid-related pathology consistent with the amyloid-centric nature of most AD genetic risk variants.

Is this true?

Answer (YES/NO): NO